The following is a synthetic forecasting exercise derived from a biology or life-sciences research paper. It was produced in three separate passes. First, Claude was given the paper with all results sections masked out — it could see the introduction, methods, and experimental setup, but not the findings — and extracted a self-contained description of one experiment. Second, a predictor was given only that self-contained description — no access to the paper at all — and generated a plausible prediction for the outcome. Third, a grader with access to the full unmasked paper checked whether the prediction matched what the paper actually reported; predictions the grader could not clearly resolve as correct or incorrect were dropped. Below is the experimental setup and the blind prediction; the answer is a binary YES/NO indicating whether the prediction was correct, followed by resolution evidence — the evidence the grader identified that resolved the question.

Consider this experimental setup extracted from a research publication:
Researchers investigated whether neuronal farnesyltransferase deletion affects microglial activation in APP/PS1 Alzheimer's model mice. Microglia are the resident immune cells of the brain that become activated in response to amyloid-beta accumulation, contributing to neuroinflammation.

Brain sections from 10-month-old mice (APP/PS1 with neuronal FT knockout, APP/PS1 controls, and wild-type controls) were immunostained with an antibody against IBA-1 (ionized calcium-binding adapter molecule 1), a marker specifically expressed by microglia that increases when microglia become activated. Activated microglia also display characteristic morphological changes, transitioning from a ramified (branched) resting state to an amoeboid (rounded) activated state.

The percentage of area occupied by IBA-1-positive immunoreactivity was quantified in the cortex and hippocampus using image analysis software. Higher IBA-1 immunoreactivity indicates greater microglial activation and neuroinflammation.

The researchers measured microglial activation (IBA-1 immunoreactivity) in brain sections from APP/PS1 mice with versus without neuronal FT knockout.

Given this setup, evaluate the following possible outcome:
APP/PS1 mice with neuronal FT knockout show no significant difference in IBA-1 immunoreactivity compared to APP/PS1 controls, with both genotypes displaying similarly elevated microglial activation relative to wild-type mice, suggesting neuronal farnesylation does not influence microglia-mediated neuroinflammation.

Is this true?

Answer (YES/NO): NO